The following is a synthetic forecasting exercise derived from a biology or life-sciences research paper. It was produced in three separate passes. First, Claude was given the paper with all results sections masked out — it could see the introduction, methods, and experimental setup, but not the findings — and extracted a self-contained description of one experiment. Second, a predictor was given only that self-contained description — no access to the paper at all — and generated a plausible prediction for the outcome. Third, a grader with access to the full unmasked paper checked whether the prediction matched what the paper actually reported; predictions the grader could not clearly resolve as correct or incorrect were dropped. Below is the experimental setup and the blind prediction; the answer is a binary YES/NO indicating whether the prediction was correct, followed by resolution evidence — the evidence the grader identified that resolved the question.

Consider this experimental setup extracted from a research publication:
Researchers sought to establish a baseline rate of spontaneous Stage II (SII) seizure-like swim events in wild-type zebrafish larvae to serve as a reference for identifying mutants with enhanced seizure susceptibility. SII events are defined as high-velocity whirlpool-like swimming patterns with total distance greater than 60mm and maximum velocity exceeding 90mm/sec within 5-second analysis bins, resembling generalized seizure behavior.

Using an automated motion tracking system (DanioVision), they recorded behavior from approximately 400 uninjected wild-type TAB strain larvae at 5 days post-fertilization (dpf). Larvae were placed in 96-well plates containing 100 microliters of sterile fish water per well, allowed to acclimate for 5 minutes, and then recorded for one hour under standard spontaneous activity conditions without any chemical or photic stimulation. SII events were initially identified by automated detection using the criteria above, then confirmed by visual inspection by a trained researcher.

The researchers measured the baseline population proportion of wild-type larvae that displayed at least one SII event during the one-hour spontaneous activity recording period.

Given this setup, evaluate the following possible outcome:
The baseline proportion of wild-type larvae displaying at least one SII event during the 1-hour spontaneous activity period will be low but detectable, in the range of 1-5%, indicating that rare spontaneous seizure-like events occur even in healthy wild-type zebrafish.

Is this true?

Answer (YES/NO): YES